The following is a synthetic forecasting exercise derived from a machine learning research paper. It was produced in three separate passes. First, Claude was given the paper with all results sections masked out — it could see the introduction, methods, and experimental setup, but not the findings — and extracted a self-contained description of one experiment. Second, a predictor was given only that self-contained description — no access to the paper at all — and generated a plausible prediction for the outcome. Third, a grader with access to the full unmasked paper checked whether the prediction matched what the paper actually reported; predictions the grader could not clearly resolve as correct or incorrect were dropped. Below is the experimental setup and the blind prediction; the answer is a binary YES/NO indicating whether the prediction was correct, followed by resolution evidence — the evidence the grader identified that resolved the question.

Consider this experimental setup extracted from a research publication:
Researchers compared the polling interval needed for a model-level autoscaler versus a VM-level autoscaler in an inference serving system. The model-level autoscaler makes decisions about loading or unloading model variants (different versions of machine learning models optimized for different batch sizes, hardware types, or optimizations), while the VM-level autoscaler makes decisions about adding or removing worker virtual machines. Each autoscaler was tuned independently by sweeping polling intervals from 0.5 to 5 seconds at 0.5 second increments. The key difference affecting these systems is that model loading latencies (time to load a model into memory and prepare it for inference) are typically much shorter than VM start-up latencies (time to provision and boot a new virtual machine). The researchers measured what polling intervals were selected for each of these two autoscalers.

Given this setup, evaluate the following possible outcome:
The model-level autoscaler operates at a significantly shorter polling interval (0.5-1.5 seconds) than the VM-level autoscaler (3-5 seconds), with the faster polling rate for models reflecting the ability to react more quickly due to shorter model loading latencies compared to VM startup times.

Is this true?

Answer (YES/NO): NO